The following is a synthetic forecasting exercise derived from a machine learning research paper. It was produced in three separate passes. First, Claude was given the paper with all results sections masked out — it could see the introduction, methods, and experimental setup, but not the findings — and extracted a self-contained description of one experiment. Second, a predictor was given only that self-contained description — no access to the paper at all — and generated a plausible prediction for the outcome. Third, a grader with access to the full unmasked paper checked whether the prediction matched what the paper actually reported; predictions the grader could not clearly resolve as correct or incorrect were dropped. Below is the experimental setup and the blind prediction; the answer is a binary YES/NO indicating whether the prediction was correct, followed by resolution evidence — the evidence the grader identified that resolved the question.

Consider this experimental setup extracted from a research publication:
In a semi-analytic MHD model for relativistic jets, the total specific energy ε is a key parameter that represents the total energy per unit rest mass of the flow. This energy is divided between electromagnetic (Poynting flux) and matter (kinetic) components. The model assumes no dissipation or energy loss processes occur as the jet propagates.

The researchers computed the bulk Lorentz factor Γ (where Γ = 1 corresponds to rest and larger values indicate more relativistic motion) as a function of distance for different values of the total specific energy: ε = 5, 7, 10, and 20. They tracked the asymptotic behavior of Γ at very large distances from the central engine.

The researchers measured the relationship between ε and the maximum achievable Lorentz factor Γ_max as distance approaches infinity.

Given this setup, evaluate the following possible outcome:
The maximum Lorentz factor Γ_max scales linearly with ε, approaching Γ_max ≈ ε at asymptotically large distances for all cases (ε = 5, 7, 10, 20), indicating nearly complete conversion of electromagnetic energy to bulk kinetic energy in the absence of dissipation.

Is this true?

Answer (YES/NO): YES